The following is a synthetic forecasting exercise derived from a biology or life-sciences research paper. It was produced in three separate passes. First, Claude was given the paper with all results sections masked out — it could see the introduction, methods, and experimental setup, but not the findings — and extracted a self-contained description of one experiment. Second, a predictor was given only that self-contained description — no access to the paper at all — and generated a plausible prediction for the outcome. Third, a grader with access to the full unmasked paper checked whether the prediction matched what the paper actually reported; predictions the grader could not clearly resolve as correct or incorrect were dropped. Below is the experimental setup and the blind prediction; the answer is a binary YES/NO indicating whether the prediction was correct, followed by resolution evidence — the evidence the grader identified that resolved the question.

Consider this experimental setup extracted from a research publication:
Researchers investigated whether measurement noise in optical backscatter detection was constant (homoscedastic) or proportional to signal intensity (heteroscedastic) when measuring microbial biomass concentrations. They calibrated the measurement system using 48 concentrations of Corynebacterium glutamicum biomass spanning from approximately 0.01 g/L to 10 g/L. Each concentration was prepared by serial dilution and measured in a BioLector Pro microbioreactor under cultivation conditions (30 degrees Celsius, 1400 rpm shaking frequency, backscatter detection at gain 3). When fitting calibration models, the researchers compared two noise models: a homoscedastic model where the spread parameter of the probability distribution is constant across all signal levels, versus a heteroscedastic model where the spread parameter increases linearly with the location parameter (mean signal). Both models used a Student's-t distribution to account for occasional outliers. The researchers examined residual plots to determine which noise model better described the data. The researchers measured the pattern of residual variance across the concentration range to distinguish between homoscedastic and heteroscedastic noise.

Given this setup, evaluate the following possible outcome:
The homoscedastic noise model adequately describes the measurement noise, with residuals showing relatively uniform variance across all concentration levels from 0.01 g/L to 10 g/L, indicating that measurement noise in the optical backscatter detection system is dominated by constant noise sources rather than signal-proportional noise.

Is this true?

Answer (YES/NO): NO